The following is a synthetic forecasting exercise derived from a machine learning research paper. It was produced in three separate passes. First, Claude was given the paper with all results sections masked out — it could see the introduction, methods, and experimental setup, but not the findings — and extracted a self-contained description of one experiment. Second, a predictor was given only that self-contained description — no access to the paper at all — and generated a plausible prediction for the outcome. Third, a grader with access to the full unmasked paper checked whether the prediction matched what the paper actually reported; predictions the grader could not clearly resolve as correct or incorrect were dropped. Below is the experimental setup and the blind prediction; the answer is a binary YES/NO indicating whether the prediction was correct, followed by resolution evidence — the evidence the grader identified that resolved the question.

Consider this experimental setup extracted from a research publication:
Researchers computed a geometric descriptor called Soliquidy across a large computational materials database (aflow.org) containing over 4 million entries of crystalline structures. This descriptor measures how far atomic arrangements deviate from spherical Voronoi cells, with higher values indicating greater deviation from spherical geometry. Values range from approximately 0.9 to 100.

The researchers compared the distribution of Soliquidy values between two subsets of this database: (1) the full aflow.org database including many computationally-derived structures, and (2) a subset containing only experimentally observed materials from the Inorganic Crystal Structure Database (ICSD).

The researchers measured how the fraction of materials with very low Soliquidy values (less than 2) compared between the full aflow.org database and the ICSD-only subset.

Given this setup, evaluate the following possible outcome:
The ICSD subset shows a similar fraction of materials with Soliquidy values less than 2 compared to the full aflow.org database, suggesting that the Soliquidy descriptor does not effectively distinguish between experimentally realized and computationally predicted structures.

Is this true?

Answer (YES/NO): NO